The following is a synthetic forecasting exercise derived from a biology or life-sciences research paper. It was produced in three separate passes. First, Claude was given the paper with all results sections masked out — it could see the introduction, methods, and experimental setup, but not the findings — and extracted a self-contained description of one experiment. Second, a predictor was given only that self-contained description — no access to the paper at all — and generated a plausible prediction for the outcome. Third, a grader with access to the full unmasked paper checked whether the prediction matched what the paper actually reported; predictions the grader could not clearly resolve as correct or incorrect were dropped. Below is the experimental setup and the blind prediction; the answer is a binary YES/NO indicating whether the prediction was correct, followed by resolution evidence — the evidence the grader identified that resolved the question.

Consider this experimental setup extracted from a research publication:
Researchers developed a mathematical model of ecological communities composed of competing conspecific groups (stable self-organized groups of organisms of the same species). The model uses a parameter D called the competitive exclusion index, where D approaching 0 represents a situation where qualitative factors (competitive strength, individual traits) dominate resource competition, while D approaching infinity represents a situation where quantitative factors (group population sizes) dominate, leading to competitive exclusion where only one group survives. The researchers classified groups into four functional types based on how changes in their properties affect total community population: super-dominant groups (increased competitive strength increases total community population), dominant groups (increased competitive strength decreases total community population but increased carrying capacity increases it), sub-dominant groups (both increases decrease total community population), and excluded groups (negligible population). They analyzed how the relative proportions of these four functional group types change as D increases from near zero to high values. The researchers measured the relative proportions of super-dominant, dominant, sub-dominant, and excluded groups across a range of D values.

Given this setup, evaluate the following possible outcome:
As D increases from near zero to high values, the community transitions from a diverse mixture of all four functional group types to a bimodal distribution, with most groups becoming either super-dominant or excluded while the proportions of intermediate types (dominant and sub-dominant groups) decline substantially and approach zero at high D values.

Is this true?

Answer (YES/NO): NO